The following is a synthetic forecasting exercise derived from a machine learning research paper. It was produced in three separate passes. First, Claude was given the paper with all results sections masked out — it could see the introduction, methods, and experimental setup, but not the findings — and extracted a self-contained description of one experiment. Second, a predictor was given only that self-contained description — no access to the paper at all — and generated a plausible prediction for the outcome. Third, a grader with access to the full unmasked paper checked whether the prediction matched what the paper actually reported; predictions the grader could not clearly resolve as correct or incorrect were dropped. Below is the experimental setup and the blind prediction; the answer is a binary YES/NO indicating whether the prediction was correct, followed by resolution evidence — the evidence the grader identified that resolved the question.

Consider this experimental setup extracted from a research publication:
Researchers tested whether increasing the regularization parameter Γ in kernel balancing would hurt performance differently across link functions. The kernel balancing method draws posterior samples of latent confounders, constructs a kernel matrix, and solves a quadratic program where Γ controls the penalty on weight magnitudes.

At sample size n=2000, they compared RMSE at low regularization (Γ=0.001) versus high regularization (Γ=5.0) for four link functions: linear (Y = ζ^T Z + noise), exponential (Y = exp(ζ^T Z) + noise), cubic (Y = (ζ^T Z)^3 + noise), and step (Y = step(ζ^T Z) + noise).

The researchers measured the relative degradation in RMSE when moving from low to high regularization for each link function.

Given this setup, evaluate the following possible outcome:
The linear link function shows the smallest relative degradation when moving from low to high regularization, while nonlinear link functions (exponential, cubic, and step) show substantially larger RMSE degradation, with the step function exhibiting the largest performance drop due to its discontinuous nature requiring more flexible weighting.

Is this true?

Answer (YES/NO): NO